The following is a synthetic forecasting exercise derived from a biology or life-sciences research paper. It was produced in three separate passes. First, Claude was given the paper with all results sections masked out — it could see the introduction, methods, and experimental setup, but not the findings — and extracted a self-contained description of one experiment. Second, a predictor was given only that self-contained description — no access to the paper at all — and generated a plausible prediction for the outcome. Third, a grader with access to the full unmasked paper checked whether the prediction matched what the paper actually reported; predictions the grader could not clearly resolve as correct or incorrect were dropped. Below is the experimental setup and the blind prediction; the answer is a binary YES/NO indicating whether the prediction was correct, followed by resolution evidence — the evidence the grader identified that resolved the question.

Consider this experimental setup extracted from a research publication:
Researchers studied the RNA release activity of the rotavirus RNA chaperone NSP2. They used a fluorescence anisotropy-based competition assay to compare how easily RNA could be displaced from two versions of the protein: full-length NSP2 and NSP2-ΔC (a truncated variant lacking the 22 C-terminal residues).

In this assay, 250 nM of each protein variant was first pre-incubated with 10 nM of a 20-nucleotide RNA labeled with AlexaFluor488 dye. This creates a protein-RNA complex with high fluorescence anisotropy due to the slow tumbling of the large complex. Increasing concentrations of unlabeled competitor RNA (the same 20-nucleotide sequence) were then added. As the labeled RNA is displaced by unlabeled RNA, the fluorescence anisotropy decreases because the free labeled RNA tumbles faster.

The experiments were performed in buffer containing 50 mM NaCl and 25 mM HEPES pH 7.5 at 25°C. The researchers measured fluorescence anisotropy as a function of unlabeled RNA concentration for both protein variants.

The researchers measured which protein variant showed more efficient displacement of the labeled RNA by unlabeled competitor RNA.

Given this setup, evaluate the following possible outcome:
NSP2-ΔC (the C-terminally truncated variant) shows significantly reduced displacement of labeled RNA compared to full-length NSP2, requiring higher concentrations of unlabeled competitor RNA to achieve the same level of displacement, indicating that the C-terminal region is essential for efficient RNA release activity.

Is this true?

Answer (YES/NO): YES